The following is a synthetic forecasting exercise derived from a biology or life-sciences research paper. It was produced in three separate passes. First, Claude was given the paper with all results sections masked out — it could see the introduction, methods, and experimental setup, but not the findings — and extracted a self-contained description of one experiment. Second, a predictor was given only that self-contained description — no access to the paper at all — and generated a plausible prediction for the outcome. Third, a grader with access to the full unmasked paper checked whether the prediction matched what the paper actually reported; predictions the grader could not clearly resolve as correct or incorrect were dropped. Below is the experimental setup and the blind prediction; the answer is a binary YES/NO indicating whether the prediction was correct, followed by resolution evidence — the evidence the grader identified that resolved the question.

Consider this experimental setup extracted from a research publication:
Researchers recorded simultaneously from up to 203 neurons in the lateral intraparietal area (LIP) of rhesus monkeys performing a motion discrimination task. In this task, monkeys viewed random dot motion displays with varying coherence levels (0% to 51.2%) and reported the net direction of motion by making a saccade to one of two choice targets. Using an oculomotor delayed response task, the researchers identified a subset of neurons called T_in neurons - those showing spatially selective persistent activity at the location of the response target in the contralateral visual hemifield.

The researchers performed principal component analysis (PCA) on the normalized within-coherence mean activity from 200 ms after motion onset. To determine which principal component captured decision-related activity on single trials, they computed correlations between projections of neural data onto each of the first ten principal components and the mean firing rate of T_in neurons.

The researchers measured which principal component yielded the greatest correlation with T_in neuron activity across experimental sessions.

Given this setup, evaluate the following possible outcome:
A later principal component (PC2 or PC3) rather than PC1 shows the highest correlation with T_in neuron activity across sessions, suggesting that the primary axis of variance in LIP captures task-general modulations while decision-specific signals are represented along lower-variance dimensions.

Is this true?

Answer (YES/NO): NO